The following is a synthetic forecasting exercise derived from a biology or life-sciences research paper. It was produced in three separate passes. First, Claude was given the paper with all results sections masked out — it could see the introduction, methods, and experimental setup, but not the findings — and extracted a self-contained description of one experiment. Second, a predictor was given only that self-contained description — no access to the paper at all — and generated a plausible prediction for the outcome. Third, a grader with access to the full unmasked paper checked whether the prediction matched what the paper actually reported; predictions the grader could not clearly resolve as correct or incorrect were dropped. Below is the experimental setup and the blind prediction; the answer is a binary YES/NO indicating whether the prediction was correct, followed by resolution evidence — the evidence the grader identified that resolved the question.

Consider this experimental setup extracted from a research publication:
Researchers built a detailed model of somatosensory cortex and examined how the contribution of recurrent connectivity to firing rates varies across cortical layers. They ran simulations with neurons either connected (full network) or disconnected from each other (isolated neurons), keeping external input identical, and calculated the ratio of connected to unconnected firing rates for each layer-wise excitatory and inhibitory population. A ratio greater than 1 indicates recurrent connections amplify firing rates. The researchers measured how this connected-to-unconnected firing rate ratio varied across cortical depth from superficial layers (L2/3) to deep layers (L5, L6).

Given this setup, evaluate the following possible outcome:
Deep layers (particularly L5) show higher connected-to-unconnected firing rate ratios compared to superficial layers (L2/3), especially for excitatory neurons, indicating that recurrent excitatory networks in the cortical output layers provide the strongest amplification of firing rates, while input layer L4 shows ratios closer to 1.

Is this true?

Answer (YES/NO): NO